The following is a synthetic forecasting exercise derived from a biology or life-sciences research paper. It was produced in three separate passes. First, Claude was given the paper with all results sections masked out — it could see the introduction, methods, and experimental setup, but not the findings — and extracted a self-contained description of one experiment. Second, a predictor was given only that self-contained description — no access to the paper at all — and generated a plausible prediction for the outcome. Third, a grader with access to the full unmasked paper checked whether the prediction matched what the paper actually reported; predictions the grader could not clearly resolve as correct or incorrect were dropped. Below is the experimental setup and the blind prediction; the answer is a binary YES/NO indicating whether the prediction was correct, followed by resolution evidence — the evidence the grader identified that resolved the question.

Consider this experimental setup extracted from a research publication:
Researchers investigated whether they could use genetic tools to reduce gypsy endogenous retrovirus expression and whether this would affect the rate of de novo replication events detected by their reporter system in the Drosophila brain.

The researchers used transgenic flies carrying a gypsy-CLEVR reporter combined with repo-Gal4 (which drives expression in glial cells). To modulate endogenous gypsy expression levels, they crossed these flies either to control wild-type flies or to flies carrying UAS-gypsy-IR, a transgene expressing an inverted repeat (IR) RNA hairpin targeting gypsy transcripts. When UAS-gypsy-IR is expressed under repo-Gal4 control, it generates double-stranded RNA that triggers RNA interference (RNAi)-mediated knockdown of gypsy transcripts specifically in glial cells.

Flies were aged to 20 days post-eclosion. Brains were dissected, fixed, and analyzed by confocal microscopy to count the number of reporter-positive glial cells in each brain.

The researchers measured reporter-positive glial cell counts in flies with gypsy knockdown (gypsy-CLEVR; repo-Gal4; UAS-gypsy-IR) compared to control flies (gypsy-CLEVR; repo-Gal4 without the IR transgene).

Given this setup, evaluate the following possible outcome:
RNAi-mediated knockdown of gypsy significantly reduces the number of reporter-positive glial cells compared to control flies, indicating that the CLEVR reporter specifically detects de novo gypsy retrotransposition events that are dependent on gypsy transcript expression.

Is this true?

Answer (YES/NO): YES